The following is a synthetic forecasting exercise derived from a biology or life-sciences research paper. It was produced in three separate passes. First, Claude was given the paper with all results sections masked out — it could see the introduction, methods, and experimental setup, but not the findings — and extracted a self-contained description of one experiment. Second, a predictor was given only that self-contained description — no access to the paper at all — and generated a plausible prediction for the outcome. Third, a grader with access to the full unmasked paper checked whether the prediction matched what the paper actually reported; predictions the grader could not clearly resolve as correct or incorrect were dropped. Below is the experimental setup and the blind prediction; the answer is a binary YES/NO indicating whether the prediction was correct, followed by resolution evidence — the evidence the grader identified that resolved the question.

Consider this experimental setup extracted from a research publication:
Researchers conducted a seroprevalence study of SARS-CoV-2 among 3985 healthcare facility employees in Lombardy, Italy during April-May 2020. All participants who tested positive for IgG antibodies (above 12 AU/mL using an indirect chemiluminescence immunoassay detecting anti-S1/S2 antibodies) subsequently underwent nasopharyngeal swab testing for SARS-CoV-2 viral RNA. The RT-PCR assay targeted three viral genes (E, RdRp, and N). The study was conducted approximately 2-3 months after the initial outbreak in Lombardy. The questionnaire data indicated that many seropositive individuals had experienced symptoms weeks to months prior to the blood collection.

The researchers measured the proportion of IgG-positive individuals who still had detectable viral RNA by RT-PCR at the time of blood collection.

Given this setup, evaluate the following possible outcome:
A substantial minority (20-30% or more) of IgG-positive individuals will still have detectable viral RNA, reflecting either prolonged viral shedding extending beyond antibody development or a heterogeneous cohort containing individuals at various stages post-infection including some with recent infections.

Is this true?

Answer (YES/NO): NO